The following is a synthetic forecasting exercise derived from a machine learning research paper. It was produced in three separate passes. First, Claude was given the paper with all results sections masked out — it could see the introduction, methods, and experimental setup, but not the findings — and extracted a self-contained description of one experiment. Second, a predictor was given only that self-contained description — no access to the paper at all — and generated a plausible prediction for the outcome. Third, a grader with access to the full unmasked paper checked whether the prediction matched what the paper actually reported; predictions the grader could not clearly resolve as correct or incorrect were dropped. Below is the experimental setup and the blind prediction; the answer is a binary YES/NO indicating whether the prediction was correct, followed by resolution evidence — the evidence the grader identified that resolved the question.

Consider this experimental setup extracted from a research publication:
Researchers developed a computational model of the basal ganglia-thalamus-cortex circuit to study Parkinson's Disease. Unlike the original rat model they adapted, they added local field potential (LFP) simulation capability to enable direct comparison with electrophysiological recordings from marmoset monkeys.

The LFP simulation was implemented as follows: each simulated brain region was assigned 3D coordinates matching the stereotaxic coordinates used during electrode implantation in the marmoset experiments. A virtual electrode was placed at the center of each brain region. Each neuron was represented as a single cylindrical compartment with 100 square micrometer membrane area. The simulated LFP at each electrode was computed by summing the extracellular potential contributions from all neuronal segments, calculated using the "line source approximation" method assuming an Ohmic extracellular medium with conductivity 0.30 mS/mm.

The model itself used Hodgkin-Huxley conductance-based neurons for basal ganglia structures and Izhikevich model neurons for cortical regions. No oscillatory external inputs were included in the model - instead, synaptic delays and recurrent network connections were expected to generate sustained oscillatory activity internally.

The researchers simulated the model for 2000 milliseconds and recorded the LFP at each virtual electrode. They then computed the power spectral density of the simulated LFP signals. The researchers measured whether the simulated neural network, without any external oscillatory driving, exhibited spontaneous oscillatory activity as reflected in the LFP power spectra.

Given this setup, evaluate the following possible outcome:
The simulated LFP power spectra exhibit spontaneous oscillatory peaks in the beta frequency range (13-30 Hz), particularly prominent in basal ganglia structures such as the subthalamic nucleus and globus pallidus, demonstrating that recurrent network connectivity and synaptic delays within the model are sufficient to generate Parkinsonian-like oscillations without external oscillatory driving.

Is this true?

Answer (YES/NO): YES